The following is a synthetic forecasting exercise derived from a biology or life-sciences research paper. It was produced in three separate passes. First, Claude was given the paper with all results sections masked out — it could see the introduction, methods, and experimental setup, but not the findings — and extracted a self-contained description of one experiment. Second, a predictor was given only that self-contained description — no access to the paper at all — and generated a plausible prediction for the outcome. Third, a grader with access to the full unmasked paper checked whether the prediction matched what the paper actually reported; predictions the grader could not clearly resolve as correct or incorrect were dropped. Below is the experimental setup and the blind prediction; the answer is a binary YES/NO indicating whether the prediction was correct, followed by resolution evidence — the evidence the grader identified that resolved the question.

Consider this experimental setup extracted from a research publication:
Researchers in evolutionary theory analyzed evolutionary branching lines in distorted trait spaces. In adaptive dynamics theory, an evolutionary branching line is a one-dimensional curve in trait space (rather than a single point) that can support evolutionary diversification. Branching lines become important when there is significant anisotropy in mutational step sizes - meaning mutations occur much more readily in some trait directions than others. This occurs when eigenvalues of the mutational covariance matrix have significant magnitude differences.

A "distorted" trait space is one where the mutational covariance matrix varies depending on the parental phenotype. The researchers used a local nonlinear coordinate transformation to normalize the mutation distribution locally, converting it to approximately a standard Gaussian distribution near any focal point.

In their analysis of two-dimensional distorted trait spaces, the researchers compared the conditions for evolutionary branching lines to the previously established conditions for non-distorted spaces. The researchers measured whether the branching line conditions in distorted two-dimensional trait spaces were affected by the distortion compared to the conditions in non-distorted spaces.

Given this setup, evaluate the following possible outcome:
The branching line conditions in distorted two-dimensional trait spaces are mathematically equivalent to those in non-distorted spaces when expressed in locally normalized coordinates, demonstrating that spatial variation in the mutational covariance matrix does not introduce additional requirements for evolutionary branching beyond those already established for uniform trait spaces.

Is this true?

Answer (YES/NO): NO